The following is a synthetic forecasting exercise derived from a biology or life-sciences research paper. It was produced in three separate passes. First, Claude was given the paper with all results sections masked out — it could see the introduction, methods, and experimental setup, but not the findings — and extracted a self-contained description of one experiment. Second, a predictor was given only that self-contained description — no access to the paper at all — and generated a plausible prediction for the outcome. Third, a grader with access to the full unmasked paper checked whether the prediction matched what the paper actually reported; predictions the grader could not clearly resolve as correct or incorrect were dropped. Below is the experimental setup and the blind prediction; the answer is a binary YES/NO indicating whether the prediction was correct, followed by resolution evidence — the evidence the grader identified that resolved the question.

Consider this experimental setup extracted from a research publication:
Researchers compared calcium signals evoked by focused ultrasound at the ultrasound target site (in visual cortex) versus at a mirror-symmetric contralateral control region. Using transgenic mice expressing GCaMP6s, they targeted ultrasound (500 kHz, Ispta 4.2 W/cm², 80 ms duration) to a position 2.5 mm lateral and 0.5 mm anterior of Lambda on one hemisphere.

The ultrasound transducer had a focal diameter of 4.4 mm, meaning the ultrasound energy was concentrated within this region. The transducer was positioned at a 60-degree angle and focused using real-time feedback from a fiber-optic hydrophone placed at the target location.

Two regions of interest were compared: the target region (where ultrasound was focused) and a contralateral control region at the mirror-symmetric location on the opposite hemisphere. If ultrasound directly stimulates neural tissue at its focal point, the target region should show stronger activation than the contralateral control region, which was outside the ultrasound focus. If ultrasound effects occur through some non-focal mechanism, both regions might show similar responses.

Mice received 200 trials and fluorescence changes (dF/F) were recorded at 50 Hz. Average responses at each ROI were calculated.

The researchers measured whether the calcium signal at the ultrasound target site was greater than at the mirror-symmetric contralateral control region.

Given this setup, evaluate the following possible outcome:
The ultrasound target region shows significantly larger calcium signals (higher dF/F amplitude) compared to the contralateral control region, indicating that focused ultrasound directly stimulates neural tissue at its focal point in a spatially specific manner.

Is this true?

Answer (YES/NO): NO